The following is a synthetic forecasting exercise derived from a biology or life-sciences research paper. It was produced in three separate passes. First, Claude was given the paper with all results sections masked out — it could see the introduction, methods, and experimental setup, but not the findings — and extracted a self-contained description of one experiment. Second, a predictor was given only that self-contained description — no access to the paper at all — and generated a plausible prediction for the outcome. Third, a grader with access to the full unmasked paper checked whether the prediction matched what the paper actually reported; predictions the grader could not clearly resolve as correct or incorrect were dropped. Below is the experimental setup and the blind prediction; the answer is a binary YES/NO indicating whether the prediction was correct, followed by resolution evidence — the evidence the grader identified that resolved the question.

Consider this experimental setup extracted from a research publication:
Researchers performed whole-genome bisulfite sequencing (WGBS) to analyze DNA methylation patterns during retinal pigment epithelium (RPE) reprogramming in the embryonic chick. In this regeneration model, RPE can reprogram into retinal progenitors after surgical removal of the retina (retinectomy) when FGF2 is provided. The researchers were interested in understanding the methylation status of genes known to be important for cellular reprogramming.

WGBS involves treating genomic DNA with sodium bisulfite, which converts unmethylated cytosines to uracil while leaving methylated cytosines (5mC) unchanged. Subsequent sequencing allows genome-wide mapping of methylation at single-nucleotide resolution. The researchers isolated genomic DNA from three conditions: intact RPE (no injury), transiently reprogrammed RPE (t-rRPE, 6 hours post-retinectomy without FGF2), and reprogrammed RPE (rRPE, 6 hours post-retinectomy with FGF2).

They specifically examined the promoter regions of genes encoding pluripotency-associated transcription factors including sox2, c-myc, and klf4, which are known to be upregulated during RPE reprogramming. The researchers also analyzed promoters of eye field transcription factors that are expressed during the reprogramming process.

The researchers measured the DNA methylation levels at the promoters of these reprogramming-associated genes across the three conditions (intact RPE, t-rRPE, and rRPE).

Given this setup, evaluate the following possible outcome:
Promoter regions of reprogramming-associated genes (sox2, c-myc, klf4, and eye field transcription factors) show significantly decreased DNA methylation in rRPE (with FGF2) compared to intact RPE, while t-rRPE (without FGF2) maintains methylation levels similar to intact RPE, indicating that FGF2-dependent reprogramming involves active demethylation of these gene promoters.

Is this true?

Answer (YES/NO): NO